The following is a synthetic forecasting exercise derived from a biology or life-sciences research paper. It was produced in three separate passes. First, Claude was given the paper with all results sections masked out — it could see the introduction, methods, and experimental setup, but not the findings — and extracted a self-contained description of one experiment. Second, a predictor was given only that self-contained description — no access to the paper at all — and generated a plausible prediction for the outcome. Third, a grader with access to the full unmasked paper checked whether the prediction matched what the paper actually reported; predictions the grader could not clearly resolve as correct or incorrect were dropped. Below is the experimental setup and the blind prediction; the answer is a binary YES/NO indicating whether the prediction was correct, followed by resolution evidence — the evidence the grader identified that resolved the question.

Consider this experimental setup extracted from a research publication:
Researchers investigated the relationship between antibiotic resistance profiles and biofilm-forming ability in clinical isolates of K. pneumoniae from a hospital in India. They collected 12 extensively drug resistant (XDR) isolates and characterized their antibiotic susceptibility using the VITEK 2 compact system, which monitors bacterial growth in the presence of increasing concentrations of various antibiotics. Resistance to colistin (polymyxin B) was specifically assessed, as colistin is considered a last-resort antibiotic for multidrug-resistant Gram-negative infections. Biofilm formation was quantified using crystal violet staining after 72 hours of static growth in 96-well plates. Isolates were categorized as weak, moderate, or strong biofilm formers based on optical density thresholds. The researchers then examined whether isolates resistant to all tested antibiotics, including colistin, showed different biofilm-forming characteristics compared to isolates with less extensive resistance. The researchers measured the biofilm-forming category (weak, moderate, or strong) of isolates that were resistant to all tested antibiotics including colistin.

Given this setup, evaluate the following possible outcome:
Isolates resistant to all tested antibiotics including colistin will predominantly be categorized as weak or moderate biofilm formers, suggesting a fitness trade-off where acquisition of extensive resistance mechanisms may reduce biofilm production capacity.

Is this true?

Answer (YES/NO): YES